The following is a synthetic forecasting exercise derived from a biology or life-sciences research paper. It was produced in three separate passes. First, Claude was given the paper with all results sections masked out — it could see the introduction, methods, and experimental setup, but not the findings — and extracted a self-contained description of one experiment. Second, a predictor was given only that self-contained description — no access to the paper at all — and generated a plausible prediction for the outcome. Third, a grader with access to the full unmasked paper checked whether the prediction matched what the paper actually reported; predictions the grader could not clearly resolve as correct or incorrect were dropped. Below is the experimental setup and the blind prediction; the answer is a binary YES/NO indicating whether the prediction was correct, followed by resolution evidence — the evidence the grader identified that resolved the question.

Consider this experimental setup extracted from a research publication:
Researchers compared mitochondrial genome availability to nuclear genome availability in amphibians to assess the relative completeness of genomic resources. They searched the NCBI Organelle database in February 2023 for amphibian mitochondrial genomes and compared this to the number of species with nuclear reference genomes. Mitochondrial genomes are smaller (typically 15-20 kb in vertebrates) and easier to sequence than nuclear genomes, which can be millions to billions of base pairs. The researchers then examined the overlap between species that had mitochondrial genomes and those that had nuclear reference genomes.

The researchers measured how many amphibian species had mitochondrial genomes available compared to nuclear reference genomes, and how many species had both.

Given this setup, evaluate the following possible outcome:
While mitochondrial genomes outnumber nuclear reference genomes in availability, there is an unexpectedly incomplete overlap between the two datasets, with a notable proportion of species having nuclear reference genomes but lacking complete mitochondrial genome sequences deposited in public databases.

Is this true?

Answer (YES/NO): YES